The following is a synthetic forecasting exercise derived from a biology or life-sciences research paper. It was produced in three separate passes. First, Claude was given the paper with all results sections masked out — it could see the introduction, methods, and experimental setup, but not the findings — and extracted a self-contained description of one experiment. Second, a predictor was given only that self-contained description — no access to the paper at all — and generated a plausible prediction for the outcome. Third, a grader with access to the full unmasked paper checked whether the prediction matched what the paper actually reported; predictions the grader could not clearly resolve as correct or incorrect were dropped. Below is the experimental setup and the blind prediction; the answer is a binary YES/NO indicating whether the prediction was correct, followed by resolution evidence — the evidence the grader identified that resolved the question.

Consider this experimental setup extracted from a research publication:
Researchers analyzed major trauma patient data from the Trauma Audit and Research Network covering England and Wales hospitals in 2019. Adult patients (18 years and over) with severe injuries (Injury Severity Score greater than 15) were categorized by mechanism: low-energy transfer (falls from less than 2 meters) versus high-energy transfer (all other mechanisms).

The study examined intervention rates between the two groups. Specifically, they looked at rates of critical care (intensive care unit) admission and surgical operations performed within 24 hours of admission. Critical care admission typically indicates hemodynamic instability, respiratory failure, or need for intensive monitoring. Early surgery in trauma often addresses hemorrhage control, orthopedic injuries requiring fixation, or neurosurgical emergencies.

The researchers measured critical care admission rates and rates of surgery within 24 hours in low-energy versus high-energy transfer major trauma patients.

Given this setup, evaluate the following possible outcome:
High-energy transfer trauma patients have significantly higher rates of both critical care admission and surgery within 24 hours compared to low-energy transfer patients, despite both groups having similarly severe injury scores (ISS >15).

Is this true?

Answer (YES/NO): NO